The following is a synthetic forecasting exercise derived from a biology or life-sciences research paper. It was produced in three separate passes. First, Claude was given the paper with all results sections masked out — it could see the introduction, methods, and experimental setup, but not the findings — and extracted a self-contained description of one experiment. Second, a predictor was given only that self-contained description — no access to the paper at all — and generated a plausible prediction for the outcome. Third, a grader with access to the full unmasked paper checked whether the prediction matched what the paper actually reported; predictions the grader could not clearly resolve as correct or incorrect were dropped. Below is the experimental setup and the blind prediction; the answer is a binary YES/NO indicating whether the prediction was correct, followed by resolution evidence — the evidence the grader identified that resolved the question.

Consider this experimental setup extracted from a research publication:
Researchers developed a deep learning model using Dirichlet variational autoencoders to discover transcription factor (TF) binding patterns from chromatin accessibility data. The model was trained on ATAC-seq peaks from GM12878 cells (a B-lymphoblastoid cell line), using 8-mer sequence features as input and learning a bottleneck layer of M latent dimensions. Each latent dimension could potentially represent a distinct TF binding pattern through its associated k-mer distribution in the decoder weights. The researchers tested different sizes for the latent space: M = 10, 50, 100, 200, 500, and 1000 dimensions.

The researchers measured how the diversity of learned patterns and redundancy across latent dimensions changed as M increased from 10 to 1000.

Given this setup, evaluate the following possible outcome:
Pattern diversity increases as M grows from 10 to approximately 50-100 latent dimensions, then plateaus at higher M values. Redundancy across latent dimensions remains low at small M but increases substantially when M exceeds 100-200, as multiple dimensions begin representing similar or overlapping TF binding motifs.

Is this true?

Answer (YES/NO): YES